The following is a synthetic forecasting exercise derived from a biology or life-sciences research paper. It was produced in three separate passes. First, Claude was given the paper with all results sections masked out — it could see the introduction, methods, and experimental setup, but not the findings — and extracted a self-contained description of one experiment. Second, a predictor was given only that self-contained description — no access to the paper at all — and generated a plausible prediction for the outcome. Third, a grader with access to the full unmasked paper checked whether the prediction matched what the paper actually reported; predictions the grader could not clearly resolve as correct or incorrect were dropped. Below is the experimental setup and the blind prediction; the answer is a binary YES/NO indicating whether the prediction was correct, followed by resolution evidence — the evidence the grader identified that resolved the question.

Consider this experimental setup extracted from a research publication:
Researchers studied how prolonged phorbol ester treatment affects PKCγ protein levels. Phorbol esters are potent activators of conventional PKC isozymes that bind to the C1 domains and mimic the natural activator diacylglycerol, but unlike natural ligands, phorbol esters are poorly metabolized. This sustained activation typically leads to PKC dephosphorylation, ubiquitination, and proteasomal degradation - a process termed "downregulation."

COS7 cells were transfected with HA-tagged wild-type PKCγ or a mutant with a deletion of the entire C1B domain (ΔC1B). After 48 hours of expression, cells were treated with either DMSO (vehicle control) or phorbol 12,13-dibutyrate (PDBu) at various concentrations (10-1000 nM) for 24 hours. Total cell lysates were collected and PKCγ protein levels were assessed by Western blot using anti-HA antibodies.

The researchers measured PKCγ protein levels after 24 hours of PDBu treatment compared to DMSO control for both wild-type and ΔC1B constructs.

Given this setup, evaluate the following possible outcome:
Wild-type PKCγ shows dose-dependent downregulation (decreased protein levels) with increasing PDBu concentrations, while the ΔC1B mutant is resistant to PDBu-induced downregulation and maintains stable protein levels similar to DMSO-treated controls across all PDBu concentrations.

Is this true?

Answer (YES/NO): NO